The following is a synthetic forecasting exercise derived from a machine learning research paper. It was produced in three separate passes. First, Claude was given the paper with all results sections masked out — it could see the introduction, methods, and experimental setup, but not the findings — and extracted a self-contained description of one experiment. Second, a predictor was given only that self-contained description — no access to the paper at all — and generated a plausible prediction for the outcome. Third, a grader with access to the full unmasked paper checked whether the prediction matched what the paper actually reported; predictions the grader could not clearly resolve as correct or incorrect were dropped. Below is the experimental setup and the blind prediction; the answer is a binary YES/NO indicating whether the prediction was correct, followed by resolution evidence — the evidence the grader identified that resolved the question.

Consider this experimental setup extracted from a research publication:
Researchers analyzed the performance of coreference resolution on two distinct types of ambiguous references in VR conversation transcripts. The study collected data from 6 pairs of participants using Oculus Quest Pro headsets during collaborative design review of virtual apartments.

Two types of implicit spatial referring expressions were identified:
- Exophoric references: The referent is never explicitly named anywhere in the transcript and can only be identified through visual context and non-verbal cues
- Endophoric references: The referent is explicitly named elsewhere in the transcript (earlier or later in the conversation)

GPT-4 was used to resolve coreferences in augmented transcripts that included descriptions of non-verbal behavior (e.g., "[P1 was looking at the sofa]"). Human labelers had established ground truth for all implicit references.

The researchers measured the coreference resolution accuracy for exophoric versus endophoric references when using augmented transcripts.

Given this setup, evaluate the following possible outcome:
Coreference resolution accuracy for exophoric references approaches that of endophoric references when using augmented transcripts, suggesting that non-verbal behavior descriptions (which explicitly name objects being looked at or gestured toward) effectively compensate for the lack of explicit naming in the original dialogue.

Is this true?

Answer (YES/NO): NO